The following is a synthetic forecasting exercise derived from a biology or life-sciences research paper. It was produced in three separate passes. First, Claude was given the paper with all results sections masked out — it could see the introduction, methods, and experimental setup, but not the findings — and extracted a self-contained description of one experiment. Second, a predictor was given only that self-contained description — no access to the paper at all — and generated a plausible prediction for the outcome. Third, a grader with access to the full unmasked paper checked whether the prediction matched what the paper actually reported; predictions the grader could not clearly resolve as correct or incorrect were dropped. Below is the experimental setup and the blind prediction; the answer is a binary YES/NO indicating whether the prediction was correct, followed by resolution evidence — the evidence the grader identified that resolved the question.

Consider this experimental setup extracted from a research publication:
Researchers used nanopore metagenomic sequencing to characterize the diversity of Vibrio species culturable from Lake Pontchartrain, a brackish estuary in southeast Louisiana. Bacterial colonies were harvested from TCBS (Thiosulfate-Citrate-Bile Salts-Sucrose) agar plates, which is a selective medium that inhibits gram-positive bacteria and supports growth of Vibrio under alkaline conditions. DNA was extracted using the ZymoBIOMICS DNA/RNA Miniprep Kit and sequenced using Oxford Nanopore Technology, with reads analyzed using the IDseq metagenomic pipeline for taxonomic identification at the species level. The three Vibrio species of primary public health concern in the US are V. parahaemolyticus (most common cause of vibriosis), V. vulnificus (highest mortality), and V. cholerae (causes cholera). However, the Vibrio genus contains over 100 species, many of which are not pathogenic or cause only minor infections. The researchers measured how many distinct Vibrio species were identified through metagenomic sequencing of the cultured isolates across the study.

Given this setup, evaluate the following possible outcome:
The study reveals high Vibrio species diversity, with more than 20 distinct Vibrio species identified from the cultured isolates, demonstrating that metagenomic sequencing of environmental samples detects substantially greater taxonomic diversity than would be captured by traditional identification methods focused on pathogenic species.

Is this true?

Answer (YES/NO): YES